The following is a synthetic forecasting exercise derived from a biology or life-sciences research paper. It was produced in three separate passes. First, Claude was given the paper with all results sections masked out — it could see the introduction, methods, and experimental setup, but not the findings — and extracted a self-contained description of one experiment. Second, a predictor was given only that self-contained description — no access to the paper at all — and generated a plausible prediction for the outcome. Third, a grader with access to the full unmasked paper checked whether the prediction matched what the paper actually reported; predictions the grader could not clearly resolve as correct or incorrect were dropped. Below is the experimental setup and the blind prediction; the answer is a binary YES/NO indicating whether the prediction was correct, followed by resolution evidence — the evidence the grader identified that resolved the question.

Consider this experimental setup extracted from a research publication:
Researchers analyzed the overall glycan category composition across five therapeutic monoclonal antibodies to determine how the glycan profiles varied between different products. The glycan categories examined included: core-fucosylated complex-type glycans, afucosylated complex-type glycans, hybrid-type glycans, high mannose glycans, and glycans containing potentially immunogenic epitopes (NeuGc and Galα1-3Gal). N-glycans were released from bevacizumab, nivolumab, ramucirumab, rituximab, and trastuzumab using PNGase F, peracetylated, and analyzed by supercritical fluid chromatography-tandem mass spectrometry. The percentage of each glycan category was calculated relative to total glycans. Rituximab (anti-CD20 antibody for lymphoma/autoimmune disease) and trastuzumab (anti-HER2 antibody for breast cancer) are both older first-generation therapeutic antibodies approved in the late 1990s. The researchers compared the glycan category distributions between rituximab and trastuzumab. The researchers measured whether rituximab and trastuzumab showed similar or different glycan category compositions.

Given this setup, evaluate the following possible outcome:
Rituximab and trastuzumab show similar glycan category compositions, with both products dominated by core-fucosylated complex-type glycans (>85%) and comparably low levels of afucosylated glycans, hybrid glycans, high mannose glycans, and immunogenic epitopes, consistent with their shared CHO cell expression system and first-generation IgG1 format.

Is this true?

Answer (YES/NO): NO